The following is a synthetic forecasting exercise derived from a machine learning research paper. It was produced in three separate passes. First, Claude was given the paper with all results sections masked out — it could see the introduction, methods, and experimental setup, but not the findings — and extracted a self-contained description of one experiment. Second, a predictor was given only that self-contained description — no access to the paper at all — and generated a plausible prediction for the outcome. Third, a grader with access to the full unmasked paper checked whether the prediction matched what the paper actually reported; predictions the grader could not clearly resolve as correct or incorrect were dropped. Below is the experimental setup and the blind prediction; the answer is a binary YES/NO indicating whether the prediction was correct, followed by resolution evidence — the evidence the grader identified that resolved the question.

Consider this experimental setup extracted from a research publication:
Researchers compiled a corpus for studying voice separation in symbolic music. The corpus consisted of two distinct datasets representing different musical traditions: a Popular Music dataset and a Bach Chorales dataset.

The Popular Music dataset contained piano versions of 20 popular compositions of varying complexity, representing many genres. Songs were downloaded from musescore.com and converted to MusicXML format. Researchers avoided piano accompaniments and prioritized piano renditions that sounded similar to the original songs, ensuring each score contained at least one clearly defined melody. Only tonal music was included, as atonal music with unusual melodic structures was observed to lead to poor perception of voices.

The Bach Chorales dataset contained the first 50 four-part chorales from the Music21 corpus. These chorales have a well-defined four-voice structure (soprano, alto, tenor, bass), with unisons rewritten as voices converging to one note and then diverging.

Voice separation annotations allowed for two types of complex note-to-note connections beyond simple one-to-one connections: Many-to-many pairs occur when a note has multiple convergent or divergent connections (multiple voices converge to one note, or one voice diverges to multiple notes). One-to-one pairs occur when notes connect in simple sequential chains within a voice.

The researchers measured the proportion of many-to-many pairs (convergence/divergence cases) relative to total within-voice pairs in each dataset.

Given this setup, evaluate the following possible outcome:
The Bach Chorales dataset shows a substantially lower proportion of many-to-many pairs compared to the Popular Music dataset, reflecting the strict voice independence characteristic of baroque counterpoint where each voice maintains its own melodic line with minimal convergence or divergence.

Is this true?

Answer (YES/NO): YES